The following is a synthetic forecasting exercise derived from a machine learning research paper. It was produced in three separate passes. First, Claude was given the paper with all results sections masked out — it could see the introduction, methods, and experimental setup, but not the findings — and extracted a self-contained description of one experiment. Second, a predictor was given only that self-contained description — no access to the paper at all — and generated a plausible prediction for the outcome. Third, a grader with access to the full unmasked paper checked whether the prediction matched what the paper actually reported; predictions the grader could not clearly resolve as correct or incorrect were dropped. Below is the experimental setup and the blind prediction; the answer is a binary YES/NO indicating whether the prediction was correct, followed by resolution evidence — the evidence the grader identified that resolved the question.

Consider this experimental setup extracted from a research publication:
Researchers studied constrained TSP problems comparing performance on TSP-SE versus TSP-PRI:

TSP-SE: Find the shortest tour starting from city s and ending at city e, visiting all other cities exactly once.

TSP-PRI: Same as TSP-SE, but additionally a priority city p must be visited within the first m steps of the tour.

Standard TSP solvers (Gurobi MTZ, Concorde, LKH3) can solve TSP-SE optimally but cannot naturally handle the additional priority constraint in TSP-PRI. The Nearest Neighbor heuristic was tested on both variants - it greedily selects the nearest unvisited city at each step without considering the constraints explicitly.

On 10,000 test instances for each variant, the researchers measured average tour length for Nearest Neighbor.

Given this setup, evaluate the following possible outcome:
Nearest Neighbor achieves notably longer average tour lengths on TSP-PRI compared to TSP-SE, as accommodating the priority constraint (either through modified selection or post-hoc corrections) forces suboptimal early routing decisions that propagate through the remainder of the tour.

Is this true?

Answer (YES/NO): YES